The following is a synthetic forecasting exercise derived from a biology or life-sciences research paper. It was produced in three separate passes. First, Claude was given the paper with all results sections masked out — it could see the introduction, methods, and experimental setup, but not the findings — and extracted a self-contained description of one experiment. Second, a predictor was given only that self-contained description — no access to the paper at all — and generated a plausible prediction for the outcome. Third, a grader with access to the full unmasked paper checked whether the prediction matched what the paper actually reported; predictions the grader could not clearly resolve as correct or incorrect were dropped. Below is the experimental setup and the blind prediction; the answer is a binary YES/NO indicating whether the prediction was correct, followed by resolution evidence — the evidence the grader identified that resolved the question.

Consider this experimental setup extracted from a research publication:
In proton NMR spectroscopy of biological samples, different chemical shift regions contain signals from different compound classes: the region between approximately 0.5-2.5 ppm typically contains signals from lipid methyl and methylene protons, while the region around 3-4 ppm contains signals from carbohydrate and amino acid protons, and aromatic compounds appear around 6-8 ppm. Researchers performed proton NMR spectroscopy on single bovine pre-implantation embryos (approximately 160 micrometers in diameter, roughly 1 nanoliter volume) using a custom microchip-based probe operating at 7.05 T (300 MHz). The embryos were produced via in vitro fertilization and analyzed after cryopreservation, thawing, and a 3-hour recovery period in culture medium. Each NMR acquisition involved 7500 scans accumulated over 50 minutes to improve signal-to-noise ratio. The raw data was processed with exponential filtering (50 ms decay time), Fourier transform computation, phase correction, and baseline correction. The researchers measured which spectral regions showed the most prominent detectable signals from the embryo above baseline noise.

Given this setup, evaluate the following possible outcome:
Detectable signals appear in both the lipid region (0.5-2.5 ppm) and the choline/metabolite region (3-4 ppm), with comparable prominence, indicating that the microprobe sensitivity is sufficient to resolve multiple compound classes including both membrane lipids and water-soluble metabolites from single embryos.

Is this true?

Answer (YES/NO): NO